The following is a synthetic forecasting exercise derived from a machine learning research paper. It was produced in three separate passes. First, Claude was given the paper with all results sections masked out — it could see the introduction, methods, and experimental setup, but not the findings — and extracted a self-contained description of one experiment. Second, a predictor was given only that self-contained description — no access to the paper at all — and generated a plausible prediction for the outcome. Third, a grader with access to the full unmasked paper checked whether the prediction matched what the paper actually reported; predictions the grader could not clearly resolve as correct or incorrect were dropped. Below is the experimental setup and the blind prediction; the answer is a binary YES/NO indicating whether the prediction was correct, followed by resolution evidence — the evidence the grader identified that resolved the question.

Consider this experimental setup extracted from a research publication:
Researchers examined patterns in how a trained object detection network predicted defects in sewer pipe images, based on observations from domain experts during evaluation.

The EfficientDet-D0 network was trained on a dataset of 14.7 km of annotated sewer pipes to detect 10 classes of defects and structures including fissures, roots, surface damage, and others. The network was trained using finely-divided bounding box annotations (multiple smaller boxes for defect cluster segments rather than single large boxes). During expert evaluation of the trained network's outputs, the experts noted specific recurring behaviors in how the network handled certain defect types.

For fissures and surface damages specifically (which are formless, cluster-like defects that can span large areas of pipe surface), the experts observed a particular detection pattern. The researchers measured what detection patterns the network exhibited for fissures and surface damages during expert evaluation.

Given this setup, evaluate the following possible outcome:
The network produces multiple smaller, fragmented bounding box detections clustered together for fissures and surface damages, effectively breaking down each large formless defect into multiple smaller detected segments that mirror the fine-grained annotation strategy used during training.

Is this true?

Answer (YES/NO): YES